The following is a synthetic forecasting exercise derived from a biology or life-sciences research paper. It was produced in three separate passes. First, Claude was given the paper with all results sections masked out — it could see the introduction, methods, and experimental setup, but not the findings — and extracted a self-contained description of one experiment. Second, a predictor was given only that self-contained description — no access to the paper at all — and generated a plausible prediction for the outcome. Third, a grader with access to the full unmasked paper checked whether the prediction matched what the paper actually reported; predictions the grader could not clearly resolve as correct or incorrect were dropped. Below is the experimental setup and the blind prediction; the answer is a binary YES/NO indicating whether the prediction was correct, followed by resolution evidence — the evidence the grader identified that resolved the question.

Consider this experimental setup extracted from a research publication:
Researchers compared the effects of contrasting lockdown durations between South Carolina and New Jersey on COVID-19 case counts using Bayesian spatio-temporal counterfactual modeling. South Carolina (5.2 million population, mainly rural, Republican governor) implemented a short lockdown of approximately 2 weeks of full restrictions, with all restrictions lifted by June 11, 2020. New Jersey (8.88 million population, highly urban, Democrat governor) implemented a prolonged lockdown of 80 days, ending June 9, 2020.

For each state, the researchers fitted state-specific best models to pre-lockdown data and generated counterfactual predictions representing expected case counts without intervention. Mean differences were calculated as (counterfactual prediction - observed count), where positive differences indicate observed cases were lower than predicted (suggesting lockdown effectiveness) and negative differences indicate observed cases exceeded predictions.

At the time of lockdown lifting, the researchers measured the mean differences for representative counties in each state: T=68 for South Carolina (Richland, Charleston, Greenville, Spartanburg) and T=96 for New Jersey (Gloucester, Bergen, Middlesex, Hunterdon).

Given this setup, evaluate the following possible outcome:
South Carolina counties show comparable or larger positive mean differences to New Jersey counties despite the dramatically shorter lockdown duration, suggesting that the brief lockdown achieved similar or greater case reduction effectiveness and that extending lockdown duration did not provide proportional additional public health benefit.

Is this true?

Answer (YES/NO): NO